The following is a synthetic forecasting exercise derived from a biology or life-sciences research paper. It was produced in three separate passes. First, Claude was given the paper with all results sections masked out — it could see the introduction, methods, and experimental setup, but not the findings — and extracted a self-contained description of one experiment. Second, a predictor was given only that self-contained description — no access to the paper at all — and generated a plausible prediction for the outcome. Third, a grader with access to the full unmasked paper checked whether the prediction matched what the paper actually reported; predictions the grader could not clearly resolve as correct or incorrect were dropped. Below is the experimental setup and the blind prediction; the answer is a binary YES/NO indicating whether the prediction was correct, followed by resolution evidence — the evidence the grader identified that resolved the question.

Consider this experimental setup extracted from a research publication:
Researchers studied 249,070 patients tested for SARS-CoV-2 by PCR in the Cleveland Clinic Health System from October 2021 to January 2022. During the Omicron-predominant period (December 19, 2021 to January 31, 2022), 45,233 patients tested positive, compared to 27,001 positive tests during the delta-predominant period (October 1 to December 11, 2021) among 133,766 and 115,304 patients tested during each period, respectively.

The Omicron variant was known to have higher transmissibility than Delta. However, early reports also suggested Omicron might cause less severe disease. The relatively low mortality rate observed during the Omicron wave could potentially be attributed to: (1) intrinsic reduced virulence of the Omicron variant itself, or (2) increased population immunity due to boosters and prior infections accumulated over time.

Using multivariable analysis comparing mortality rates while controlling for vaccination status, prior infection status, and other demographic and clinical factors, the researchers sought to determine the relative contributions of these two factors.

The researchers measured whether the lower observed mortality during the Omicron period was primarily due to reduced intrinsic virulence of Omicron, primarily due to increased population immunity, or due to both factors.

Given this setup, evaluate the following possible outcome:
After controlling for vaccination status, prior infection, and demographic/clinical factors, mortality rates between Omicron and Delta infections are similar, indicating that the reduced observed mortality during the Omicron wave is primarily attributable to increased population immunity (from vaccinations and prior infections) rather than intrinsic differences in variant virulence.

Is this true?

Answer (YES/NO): NO